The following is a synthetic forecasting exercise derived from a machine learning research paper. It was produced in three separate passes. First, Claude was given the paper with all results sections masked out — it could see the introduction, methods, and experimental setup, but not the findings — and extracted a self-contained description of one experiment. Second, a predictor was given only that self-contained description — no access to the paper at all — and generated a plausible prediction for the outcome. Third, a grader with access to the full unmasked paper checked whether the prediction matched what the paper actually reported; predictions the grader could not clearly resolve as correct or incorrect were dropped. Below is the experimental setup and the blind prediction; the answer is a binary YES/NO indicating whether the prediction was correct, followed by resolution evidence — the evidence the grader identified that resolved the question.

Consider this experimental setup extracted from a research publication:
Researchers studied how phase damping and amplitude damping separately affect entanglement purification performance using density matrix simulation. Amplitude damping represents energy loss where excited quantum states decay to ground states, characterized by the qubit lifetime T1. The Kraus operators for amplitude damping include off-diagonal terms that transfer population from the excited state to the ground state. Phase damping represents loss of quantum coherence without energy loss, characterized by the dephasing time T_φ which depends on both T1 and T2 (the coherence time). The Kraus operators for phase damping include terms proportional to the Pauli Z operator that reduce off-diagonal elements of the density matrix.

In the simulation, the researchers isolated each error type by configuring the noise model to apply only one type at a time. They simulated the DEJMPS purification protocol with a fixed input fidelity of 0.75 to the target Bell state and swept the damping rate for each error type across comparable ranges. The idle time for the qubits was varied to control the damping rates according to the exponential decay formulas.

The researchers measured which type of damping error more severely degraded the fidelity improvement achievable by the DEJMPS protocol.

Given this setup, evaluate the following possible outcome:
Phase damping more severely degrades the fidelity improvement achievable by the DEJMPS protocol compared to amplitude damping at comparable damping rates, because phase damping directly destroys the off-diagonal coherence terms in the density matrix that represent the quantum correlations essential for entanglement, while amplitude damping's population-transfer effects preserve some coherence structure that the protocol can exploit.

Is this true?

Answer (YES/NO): NO